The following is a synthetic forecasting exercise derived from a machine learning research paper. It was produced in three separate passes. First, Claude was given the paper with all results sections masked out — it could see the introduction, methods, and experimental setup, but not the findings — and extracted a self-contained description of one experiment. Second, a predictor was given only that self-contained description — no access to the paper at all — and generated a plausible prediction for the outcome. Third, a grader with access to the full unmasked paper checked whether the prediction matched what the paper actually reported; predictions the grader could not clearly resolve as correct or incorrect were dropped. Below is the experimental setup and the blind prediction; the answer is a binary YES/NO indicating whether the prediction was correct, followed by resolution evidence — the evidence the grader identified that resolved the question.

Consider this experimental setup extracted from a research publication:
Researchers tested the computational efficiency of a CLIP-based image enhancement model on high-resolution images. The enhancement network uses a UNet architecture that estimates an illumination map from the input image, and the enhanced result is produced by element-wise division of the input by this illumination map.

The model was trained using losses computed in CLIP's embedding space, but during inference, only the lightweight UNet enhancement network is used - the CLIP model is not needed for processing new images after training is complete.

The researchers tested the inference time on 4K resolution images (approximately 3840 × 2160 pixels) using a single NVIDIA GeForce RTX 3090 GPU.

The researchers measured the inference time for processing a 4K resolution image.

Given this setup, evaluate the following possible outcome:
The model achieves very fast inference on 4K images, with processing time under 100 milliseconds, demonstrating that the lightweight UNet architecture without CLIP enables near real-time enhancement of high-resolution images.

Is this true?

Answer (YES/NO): NO